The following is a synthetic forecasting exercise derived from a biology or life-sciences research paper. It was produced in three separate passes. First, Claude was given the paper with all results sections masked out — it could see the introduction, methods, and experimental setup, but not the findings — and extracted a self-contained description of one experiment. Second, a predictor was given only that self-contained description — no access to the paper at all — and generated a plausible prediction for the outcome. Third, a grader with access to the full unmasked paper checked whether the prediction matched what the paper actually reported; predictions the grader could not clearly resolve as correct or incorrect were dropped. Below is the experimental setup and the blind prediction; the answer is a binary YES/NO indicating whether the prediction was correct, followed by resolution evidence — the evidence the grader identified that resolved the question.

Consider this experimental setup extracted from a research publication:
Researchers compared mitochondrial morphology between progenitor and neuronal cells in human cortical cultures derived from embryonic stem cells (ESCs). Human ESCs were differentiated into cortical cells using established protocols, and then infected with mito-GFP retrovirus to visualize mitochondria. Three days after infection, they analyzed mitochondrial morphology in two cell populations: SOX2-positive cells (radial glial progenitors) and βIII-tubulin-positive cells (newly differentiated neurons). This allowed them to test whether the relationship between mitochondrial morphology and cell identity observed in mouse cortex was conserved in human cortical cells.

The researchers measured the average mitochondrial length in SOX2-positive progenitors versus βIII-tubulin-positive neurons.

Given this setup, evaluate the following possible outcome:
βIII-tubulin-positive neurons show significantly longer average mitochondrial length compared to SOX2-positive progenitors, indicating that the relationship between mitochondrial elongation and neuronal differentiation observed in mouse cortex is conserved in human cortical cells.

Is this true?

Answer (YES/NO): NO